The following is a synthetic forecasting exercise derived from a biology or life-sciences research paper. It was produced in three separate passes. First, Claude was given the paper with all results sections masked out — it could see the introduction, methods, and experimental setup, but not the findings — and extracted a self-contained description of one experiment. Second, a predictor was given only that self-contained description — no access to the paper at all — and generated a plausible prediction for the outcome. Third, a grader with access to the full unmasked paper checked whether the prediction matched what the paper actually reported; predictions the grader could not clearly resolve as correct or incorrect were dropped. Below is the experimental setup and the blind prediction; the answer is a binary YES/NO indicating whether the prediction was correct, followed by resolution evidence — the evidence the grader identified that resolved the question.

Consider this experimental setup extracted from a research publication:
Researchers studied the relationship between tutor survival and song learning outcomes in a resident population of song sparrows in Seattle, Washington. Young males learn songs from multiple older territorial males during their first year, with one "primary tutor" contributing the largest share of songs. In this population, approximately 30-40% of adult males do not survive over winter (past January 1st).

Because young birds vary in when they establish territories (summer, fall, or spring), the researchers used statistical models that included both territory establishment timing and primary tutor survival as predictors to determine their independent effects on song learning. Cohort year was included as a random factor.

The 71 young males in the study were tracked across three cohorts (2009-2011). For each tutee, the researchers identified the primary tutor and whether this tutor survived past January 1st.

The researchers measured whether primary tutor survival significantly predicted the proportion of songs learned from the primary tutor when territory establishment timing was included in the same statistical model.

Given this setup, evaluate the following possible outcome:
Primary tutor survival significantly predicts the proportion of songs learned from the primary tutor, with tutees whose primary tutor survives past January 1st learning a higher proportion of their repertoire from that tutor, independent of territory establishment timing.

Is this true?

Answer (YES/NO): YES